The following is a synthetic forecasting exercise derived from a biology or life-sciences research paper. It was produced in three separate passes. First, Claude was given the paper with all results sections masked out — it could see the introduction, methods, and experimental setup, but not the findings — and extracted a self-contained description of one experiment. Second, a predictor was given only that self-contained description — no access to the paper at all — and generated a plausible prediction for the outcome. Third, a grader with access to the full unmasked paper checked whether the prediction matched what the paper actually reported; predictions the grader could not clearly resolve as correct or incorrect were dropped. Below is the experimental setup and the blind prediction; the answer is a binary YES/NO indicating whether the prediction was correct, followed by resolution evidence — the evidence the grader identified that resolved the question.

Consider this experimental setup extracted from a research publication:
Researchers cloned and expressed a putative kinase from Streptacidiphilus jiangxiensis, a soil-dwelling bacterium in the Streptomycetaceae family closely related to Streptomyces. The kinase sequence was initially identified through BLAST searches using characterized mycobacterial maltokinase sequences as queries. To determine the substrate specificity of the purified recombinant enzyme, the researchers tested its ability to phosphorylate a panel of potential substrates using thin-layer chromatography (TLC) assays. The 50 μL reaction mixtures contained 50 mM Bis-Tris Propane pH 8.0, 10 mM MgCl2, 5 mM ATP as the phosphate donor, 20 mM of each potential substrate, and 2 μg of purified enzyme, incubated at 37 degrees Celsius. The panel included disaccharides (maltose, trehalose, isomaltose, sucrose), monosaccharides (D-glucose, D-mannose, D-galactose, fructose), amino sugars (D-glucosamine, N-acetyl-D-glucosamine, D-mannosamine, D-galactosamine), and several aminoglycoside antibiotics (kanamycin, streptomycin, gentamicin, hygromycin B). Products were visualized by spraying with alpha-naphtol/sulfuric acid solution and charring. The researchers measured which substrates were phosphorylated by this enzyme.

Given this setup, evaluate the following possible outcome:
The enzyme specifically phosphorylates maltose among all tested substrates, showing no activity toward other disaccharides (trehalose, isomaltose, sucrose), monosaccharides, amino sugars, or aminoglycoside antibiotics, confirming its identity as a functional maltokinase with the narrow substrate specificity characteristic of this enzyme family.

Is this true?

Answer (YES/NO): NO